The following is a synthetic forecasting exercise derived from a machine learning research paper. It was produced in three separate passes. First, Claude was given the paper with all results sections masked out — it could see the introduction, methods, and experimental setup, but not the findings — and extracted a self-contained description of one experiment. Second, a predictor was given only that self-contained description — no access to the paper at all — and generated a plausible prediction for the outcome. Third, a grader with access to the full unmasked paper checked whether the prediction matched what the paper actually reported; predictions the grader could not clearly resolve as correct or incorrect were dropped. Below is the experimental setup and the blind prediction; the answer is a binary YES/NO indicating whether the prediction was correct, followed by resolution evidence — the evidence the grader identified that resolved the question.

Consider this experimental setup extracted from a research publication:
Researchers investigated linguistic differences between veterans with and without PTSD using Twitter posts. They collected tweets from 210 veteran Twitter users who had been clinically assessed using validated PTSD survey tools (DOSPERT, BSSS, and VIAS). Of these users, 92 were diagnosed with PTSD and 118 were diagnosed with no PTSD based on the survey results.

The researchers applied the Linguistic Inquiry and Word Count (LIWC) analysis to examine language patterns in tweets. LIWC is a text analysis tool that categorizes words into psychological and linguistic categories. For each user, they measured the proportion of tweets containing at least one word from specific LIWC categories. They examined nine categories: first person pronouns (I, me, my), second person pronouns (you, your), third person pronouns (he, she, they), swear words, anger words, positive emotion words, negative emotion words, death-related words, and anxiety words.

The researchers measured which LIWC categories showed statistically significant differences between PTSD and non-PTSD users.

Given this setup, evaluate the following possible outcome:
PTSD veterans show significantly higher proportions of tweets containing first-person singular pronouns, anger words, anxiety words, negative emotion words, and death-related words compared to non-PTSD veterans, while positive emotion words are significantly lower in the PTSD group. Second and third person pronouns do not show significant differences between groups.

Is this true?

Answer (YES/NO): NO